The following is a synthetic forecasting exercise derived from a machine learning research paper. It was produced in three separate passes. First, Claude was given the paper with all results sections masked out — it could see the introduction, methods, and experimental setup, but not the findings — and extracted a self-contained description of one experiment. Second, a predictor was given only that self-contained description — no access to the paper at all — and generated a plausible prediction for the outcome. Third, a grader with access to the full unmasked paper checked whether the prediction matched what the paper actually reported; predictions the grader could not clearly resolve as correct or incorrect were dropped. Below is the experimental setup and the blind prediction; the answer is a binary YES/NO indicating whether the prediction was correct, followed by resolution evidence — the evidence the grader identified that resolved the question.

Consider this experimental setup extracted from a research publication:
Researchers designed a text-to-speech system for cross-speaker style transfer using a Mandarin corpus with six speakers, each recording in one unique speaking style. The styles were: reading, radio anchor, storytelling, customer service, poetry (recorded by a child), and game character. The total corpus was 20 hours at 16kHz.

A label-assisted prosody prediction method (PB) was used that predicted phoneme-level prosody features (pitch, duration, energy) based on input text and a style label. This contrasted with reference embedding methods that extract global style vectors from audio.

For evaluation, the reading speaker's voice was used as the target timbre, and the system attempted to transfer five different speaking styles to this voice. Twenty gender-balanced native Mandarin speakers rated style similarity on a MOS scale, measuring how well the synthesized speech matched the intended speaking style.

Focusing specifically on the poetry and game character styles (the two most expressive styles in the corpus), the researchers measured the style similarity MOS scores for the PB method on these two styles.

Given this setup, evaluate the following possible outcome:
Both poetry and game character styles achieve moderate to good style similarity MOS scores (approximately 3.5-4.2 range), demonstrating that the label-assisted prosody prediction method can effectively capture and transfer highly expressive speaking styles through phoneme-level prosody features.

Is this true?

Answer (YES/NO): YES